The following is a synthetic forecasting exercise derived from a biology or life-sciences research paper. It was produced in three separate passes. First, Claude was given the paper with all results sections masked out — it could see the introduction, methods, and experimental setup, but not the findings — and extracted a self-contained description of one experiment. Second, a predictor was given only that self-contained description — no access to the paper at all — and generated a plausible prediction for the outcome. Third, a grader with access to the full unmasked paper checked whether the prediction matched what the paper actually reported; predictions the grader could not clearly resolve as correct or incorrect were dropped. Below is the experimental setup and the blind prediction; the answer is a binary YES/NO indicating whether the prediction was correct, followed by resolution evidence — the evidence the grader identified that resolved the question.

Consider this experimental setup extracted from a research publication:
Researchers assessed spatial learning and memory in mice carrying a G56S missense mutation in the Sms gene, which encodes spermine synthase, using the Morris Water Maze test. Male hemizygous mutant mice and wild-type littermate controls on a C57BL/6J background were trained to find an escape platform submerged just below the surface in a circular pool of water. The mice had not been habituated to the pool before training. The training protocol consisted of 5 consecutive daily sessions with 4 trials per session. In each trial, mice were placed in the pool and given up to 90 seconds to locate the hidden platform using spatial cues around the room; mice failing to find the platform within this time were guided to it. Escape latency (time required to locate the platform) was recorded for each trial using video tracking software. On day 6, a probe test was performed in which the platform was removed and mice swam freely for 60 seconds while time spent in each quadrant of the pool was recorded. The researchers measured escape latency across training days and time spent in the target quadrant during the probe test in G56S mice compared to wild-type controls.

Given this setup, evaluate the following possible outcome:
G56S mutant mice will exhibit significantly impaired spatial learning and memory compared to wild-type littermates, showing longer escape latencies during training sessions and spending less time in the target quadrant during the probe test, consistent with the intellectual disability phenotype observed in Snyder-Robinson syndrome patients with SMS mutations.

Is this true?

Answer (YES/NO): NO